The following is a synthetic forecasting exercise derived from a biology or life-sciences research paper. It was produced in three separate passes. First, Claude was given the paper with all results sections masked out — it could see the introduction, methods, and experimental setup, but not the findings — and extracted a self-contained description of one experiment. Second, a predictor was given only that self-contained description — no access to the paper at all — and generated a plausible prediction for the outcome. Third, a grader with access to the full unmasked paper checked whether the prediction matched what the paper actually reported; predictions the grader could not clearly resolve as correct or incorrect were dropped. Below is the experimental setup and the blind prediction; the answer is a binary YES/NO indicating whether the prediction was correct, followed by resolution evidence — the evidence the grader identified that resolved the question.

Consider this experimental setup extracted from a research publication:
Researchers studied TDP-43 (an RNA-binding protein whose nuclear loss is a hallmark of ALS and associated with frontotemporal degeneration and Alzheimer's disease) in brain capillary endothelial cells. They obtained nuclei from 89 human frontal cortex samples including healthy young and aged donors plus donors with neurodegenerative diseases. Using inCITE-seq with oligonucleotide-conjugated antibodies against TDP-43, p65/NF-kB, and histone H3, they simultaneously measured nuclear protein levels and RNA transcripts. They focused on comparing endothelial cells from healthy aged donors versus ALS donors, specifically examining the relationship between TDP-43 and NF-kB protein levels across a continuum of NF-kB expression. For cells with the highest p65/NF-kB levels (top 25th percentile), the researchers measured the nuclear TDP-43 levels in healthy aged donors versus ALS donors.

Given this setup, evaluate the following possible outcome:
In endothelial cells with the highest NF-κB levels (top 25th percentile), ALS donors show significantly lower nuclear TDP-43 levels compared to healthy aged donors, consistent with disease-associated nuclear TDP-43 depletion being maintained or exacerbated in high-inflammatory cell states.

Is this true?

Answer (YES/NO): YES